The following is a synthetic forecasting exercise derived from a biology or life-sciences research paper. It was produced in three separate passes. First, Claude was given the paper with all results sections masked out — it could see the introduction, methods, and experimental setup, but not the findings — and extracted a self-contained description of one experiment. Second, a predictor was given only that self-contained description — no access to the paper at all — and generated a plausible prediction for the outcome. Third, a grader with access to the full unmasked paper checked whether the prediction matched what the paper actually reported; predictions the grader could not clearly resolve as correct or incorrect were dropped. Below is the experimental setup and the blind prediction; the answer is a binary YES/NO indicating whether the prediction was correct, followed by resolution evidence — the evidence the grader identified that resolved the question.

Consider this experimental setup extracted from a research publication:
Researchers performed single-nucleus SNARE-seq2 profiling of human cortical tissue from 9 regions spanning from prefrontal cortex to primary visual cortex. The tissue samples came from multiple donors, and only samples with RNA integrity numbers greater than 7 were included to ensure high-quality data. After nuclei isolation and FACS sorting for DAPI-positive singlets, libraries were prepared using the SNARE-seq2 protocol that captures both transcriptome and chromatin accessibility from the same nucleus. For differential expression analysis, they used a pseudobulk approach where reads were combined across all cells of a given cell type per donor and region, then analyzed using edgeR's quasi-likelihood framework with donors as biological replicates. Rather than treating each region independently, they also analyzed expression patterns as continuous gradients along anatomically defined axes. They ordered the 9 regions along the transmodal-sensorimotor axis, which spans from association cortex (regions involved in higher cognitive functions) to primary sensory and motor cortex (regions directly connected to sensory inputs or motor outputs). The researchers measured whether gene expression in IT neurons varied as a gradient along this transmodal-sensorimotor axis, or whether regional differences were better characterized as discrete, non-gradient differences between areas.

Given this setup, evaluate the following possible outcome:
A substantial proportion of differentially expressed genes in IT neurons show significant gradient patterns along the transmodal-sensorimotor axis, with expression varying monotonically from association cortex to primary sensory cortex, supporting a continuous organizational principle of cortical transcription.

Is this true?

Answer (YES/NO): YES